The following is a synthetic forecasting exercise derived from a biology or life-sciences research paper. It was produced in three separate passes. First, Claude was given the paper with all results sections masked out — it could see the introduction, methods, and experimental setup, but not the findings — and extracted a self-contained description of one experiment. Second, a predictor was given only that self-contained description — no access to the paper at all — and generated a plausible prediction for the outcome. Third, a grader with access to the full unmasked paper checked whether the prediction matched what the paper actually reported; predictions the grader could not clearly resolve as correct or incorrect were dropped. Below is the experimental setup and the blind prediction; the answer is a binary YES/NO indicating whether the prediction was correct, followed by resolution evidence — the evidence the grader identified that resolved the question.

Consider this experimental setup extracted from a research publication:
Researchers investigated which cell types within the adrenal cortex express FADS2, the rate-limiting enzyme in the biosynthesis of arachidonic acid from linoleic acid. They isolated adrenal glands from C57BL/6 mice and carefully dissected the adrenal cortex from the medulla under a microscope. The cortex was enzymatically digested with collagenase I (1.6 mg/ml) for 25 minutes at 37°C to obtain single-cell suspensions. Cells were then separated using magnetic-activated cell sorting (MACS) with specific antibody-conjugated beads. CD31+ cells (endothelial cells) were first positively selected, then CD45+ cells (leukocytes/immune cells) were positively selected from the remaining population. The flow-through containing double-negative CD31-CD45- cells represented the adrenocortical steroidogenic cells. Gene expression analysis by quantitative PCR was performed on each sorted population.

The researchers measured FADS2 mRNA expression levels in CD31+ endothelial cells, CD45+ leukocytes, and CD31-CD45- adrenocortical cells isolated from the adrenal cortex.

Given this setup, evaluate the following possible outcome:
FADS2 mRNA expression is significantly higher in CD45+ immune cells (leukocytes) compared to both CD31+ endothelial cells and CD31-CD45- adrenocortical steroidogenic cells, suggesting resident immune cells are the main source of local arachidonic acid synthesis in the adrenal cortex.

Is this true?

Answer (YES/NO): NO